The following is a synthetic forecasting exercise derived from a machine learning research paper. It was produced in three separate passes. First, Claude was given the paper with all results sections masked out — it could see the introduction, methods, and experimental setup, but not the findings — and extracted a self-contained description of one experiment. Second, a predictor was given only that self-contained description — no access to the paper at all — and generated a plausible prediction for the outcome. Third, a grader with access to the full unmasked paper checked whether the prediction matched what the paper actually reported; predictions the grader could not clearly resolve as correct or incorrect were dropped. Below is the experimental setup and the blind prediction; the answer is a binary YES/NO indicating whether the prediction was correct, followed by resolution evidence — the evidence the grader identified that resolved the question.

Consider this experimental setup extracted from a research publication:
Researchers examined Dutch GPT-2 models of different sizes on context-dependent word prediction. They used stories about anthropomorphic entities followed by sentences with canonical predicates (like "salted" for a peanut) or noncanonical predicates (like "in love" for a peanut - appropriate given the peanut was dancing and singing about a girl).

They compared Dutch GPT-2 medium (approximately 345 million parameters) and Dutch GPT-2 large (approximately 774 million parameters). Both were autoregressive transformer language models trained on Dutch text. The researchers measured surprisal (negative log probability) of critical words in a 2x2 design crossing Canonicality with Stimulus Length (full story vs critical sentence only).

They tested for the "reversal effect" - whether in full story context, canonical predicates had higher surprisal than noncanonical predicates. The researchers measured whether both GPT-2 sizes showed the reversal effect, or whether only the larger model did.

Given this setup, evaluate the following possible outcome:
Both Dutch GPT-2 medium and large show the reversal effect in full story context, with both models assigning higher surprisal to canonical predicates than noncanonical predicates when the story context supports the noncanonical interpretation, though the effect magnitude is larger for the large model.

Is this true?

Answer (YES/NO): NO